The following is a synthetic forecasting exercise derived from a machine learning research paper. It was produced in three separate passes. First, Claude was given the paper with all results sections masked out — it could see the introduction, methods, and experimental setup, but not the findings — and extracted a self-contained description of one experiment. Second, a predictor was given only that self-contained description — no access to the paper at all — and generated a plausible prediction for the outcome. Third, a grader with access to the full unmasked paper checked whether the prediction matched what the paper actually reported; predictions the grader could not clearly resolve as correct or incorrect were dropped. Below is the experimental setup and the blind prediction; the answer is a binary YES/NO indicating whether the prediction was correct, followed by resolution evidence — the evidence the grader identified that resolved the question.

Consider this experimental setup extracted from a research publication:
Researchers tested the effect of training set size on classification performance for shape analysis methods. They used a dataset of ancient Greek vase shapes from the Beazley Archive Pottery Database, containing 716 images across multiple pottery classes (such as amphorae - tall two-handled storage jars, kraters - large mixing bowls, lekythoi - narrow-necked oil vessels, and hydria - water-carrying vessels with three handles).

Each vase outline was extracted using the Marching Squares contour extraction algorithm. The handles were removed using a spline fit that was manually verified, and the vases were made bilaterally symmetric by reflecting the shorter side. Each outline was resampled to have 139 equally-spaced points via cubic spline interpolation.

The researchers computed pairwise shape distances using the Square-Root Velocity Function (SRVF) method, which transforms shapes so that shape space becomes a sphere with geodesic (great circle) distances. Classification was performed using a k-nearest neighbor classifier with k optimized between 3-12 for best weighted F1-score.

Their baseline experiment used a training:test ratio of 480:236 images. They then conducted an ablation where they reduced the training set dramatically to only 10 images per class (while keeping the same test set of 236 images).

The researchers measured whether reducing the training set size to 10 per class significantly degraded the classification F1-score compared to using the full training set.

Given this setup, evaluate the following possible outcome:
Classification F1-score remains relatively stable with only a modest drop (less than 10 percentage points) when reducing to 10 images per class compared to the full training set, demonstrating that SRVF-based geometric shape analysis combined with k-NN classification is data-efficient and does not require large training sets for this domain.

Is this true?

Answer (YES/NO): YES